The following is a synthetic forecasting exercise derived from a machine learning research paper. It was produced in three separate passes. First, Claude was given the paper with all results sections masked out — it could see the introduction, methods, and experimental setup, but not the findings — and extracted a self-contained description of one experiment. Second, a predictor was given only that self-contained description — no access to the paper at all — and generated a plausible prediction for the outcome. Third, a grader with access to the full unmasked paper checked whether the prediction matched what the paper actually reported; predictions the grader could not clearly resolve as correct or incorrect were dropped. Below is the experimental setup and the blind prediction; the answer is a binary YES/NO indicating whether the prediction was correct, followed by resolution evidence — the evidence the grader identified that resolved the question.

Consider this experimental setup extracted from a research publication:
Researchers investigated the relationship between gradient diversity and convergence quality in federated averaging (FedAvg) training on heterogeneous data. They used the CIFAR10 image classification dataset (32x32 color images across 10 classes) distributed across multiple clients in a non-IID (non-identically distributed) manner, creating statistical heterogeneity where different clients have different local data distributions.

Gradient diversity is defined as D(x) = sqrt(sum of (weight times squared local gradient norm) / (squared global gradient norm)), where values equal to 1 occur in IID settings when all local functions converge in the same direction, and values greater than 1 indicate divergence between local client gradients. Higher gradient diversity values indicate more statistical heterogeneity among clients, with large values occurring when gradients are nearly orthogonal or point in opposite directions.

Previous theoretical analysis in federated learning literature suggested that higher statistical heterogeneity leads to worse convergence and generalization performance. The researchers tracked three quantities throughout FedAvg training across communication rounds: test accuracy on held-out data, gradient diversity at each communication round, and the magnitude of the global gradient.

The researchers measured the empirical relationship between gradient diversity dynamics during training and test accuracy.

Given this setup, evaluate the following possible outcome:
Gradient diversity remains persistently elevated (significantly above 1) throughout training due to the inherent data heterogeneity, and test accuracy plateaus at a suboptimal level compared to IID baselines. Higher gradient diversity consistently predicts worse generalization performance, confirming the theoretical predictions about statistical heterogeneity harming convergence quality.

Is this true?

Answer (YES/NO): NO